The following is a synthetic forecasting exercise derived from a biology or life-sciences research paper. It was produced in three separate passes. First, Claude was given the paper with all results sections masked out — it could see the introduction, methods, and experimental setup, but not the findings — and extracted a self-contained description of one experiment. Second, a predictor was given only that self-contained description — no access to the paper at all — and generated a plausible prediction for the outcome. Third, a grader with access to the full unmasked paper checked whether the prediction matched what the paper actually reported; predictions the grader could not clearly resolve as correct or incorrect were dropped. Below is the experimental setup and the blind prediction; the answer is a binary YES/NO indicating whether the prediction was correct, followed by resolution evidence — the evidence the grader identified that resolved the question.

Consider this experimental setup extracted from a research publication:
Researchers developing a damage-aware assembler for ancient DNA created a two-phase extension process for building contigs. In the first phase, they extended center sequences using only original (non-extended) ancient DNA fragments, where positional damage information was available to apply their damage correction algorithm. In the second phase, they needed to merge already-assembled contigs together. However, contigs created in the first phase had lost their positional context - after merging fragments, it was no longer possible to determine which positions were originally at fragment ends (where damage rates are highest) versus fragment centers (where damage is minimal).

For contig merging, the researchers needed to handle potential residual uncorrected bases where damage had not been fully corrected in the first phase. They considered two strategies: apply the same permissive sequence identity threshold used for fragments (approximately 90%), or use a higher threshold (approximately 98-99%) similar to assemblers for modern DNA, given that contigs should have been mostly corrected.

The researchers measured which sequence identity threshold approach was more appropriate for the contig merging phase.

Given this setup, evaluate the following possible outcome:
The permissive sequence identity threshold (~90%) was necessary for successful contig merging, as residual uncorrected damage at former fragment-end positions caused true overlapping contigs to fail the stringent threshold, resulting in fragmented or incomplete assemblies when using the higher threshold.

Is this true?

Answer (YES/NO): NO